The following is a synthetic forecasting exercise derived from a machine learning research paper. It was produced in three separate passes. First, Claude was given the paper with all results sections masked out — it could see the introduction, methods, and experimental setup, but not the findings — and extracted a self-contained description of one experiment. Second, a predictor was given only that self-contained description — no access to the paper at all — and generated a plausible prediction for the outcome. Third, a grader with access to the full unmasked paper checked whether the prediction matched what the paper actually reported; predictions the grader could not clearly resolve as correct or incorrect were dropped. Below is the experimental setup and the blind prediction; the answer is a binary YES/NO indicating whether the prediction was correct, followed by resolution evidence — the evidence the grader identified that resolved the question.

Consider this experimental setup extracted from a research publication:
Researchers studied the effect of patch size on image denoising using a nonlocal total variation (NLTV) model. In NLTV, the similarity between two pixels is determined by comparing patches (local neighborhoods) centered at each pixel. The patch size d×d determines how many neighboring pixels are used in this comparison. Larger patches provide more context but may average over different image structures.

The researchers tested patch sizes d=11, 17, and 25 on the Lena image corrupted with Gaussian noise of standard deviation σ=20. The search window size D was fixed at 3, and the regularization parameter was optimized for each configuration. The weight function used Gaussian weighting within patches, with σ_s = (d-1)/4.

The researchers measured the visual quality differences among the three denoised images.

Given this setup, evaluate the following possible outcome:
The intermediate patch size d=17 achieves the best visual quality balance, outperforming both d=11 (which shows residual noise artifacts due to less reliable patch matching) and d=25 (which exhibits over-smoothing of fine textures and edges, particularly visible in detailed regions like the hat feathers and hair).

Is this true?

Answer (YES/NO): NO